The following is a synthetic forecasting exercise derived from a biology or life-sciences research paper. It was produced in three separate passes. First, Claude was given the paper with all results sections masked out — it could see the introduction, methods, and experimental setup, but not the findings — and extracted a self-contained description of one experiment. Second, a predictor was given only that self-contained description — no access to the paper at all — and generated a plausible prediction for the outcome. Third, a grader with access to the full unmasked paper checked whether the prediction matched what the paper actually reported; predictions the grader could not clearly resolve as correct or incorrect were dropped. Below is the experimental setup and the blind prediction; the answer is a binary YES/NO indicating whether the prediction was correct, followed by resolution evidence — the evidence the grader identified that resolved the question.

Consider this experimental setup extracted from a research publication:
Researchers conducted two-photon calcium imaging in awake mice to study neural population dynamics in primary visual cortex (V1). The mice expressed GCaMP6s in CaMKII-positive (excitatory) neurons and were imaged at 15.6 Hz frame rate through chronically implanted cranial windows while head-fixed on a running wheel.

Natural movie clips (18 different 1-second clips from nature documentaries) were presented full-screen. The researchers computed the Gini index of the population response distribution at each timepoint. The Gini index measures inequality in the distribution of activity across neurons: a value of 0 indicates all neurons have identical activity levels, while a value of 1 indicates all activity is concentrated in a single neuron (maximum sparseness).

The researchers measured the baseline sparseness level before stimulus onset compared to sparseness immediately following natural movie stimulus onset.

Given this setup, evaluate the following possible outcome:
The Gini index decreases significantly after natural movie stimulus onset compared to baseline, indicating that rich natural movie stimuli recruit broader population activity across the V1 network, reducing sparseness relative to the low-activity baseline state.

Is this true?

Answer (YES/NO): YES